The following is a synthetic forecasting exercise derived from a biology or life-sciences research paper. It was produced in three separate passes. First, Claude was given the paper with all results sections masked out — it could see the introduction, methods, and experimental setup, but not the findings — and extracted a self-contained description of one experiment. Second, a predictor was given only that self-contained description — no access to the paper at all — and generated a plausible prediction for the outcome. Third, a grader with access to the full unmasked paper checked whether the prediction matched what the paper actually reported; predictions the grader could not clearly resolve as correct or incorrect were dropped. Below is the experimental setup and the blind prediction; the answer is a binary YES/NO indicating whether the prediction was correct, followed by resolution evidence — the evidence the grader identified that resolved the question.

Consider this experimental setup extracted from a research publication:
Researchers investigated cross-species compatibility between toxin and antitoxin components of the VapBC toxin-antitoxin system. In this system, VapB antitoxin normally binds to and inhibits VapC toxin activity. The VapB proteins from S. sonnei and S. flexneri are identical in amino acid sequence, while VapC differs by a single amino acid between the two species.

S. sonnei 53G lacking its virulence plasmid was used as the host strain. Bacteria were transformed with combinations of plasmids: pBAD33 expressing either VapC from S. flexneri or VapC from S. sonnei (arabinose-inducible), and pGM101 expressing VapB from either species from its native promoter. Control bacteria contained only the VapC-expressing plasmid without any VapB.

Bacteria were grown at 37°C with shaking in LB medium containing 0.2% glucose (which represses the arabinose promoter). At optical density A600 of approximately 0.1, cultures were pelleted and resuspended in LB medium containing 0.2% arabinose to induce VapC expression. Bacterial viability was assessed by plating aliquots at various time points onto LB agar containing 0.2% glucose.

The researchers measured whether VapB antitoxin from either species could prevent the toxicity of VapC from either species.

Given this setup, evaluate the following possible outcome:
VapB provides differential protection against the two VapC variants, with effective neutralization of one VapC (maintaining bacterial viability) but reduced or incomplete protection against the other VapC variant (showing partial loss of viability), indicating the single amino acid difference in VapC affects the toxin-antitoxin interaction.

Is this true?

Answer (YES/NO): NO